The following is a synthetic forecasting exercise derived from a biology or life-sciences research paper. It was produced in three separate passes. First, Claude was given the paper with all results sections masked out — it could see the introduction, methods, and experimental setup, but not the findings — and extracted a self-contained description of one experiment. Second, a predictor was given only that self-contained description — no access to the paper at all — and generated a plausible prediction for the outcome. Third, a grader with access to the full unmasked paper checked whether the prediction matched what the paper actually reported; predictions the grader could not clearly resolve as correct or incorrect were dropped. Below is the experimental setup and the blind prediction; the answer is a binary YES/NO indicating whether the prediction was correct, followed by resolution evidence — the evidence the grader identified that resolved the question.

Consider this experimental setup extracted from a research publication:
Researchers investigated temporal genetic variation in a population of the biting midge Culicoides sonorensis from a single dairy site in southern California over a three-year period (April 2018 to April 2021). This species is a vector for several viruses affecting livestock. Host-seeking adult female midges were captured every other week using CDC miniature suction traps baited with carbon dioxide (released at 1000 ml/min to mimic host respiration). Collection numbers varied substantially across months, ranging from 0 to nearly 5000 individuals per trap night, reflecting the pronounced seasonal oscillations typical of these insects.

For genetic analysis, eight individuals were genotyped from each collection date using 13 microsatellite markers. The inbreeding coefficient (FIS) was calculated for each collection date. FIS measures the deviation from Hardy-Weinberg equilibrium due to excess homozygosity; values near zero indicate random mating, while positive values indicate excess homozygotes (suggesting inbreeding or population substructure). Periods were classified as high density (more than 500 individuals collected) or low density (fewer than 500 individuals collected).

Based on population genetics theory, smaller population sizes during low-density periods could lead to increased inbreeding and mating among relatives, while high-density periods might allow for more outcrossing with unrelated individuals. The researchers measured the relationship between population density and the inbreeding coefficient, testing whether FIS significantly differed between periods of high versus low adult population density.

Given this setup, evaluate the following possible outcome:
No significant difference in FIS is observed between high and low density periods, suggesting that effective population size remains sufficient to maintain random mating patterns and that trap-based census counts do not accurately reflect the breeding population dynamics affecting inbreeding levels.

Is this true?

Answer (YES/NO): NO